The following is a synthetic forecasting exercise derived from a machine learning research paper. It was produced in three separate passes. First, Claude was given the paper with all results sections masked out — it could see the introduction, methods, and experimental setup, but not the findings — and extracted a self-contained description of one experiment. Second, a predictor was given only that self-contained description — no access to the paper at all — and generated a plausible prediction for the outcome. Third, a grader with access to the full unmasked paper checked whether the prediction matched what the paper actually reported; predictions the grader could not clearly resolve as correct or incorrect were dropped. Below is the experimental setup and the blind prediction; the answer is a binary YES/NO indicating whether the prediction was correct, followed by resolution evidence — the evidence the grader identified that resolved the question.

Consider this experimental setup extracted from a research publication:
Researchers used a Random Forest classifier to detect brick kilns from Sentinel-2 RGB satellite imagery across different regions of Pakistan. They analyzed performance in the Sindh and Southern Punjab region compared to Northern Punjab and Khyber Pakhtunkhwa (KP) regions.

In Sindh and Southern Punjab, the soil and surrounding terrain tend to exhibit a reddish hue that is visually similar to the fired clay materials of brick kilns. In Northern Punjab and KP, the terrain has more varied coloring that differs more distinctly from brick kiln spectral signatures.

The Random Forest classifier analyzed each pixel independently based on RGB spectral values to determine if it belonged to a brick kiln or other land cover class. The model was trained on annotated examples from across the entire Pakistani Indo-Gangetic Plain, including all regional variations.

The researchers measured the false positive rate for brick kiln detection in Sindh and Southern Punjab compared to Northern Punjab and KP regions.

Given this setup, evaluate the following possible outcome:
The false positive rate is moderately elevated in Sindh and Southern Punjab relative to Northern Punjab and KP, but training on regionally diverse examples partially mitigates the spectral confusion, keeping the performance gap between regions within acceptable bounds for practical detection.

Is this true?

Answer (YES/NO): NO